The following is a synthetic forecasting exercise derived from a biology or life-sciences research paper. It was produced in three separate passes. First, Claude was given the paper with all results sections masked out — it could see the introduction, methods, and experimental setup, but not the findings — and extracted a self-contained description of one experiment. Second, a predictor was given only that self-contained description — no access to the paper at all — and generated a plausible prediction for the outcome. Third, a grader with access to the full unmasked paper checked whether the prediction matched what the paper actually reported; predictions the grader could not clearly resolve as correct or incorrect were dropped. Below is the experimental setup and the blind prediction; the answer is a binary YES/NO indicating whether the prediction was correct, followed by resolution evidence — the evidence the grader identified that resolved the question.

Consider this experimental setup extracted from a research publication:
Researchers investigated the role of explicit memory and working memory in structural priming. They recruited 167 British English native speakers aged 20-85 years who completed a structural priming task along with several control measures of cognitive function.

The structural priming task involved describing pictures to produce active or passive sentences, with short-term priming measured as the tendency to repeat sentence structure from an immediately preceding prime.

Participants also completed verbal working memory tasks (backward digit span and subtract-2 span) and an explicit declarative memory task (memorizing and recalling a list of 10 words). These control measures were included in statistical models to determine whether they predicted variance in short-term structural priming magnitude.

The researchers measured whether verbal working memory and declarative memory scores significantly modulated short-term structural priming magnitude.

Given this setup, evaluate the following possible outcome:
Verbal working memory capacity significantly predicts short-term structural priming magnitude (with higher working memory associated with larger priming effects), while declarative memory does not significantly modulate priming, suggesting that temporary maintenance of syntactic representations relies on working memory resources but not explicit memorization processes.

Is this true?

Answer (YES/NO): NO